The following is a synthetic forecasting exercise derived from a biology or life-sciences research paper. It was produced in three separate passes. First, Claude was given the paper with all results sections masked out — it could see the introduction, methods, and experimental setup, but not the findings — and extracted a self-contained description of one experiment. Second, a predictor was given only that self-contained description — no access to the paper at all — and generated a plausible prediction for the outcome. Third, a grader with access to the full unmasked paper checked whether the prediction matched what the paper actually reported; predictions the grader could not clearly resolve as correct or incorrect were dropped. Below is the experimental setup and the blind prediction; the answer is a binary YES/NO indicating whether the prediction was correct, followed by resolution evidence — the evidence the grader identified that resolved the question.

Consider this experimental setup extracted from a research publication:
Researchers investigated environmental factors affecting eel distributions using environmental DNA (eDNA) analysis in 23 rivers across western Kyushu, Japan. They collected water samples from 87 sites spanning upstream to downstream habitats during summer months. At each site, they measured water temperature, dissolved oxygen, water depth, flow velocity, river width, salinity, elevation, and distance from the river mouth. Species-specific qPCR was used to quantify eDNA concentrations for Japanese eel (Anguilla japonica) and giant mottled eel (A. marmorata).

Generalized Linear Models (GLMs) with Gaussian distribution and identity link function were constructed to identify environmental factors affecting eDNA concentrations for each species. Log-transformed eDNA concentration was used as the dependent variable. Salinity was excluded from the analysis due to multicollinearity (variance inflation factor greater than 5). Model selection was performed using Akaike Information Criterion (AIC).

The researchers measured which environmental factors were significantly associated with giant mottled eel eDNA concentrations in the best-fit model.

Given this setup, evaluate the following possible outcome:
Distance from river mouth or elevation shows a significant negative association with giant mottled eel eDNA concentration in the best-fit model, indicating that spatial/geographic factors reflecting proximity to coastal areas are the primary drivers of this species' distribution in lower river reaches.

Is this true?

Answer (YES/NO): NO